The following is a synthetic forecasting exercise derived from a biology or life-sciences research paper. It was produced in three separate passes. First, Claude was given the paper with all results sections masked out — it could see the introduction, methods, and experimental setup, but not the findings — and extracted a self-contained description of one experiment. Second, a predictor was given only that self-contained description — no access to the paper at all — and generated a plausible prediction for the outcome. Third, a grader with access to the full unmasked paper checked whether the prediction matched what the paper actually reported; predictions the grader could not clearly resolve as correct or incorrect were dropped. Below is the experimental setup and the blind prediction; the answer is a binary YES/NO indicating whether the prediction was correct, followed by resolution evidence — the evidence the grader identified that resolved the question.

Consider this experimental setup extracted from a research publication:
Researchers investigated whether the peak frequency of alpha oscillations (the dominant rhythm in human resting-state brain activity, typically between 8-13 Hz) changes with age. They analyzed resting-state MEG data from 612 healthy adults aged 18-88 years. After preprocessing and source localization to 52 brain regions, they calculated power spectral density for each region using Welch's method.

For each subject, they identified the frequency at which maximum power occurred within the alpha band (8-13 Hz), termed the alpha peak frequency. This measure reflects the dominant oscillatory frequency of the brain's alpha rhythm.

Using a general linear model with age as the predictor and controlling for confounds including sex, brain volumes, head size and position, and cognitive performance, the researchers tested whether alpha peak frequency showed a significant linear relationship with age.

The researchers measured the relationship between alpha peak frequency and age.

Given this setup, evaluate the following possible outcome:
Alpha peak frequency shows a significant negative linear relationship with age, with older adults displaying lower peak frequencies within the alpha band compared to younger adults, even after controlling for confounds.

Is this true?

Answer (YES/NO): YES